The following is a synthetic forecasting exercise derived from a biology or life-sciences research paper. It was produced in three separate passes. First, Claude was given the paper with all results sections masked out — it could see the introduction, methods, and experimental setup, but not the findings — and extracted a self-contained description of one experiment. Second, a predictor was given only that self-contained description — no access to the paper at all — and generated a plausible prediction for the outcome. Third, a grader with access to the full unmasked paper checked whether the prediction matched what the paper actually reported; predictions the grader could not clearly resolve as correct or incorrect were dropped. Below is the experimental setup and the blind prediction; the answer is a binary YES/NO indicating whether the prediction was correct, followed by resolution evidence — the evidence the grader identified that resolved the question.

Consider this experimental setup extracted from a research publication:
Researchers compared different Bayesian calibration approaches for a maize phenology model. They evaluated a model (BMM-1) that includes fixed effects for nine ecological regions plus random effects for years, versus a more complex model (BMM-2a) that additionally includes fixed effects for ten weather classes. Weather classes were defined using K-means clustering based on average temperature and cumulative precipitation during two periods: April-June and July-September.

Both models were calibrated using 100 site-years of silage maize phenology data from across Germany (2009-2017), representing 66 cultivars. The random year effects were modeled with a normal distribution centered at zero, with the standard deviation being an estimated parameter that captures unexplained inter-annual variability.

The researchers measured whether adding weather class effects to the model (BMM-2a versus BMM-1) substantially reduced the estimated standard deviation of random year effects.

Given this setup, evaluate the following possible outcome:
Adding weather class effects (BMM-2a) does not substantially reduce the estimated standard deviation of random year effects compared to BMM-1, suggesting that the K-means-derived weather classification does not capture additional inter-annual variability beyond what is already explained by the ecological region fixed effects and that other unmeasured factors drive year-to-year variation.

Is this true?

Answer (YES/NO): YES